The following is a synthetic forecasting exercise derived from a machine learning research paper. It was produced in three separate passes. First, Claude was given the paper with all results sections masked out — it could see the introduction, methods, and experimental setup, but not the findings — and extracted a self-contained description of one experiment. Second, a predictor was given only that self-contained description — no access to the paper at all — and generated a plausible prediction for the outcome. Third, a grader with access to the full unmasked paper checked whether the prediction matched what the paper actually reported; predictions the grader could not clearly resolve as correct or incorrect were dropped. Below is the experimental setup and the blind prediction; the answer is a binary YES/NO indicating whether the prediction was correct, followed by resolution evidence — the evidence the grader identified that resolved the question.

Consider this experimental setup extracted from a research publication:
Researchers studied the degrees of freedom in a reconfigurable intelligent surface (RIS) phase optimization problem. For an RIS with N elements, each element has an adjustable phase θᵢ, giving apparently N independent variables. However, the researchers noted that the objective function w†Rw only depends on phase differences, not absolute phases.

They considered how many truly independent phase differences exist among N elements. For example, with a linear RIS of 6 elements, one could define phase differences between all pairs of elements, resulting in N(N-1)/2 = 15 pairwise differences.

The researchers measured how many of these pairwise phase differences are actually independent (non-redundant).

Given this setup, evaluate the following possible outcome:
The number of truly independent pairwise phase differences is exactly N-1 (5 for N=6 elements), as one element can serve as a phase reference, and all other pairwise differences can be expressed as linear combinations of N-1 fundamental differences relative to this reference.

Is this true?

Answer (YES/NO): YES